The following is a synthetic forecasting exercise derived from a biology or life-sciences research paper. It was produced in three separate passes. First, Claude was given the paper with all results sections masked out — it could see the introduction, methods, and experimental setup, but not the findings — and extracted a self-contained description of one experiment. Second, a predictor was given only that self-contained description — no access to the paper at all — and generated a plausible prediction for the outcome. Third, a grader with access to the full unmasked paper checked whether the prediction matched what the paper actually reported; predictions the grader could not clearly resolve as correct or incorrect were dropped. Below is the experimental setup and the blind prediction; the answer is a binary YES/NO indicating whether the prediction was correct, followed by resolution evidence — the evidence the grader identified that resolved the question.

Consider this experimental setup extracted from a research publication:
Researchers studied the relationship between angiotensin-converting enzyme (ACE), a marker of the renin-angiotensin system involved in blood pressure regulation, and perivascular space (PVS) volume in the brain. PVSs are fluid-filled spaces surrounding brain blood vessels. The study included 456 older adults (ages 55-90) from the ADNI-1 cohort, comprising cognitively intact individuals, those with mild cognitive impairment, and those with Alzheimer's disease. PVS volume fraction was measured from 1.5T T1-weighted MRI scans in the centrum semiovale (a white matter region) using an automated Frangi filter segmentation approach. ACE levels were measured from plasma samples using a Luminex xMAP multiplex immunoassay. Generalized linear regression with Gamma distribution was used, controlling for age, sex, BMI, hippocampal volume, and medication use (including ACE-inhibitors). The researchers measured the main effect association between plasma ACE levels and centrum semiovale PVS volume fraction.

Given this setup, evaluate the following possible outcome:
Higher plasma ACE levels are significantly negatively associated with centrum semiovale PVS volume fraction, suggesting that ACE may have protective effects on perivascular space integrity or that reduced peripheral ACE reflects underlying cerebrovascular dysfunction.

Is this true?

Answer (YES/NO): NO